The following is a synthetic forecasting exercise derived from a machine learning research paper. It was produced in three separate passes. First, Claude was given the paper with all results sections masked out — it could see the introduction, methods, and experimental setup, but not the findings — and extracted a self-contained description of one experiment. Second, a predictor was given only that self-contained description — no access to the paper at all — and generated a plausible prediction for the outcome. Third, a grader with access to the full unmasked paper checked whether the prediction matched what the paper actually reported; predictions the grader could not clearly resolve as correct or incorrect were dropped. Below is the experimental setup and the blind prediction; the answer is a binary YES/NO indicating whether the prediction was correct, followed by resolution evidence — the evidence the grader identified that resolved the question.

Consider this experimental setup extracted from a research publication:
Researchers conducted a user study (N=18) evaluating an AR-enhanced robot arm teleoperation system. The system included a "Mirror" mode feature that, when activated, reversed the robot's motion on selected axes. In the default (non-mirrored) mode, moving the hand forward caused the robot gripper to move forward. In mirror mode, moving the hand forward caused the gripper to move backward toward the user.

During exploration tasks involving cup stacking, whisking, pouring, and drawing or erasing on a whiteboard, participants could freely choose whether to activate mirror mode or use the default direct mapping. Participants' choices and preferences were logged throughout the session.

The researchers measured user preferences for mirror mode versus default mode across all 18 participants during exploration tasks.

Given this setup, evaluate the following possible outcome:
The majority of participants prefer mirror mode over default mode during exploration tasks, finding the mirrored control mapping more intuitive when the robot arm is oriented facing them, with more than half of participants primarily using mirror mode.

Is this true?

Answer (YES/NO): NO